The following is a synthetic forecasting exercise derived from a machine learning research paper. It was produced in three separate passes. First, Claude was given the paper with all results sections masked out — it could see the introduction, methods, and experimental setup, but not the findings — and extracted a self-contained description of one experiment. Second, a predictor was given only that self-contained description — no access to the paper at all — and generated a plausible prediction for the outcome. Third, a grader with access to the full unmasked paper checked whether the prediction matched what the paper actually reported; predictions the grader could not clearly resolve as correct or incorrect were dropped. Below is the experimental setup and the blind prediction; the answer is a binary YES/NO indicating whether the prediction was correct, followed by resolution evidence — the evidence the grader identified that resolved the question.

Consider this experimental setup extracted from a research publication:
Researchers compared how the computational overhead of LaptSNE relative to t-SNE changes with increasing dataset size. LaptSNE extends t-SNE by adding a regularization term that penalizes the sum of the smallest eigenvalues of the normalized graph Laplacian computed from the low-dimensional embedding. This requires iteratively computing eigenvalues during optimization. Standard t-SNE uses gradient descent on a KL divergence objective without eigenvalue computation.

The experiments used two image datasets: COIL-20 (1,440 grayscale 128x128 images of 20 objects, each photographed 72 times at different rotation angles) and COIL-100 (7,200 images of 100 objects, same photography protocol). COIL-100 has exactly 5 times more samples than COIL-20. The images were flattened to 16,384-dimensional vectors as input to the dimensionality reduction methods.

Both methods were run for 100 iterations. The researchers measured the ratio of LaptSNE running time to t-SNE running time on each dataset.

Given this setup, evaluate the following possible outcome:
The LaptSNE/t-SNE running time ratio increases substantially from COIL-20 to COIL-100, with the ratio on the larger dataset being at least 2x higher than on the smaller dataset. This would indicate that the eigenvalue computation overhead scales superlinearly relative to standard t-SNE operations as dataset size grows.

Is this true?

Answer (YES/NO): YES